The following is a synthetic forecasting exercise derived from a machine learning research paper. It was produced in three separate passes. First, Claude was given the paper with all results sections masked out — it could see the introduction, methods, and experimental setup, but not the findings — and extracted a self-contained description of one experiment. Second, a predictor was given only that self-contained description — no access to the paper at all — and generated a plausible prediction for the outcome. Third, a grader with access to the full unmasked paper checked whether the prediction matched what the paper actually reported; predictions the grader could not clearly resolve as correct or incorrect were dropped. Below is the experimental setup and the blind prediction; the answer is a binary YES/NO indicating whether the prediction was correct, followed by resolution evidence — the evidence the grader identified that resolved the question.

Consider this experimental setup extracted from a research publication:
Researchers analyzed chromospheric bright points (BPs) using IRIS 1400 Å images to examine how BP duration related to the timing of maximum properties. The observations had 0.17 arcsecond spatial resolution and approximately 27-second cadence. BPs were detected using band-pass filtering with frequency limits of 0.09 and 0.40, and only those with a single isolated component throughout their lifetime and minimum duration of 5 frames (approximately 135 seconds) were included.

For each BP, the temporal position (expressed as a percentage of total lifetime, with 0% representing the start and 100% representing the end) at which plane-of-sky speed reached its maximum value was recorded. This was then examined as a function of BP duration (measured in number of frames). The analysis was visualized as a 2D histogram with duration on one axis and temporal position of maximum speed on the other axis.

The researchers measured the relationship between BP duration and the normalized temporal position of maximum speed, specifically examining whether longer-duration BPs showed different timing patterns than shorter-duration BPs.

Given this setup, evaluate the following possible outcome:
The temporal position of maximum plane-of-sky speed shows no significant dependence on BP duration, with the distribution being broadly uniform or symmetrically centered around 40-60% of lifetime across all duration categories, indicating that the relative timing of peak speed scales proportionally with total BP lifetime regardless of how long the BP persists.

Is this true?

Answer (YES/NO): NO